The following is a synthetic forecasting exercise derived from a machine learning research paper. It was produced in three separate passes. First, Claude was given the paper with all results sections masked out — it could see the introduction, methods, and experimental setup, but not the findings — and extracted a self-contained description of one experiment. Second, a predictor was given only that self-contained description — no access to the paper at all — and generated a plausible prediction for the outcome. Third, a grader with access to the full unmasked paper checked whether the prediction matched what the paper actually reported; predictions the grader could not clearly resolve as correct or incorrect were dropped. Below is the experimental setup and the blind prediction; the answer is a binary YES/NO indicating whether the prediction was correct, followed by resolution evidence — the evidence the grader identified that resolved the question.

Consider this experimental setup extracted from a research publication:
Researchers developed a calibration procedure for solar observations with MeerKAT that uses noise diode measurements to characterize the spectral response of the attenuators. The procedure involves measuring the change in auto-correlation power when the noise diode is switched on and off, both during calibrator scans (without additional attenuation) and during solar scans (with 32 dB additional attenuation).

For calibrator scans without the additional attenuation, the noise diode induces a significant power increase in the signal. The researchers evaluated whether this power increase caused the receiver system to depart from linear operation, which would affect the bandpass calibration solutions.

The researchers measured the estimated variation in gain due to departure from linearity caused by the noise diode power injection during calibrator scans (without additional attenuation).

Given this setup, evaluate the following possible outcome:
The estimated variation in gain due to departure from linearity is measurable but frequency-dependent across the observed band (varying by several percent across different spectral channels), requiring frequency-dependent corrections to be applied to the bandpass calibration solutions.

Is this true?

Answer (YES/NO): NO